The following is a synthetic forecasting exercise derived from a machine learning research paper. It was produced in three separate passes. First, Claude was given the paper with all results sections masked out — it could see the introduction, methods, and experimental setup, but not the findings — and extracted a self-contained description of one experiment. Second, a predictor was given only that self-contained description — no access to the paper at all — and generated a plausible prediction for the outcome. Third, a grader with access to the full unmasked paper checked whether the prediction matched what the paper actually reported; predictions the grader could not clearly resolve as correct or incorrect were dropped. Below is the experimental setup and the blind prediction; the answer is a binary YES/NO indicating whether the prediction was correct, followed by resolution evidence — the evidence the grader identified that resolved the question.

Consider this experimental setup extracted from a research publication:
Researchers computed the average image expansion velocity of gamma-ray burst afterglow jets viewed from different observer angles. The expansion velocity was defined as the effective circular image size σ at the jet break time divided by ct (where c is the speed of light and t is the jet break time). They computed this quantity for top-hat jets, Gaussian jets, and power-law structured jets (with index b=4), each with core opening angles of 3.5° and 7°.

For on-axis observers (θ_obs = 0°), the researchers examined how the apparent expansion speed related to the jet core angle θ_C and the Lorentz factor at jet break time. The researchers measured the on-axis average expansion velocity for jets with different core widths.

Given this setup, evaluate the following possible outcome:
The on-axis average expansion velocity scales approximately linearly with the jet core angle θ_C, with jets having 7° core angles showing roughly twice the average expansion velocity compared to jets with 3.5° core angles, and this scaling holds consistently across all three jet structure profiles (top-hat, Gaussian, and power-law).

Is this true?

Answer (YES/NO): NO